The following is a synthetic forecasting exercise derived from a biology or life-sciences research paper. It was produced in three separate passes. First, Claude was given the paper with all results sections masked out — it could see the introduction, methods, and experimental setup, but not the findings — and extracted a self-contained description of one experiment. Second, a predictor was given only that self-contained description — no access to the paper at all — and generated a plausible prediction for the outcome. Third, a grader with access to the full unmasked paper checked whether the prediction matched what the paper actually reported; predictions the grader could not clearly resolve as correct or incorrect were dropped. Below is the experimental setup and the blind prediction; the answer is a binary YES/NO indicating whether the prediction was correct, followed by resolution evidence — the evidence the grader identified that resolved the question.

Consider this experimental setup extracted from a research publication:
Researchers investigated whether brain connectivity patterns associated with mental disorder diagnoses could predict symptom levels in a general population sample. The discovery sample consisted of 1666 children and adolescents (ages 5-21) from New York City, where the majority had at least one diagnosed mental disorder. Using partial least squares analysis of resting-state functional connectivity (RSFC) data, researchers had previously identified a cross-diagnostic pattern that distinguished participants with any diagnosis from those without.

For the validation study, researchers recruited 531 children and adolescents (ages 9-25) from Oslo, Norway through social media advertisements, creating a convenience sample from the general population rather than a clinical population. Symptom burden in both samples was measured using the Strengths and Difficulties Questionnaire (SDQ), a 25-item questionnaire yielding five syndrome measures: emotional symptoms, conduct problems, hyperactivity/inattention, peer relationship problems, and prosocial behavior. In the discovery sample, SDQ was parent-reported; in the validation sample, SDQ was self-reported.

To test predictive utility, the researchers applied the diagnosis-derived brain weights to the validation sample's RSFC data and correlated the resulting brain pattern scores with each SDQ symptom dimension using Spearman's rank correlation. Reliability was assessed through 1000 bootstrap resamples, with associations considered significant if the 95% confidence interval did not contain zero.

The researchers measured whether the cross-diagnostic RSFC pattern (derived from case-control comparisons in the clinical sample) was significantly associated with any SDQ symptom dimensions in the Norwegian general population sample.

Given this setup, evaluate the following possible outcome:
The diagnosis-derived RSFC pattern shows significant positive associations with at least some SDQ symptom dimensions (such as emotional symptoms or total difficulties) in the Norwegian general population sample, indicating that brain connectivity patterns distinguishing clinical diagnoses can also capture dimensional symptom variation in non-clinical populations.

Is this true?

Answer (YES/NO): NO